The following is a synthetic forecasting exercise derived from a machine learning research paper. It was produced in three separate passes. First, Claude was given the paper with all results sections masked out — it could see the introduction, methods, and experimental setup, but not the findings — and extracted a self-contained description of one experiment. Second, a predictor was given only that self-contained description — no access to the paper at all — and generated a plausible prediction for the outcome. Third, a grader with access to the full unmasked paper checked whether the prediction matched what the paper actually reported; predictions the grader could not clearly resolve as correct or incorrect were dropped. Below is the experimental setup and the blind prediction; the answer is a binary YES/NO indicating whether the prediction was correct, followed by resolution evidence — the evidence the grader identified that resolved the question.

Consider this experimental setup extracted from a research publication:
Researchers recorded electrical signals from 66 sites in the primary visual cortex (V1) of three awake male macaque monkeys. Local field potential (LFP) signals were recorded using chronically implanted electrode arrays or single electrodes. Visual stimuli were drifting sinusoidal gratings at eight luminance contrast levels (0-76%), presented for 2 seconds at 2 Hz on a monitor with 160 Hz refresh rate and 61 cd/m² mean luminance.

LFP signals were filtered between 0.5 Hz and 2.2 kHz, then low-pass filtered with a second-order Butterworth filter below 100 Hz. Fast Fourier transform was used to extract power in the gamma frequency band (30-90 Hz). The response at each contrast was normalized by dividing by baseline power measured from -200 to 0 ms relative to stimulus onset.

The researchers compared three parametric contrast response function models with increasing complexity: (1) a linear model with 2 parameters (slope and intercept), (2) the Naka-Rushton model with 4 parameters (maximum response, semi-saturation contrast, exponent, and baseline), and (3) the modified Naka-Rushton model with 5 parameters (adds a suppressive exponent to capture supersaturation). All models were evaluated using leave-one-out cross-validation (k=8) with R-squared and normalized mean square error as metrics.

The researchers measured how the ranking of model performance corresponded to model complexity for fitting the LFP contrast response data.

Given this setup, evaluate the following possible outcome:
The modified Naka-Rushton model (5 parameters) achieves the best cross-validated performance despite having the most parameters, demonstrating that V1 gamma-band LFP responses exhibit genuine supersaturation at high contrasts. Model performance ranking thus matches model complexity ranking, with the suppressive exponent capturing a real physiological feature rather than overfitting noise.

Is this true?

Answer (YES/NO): YES